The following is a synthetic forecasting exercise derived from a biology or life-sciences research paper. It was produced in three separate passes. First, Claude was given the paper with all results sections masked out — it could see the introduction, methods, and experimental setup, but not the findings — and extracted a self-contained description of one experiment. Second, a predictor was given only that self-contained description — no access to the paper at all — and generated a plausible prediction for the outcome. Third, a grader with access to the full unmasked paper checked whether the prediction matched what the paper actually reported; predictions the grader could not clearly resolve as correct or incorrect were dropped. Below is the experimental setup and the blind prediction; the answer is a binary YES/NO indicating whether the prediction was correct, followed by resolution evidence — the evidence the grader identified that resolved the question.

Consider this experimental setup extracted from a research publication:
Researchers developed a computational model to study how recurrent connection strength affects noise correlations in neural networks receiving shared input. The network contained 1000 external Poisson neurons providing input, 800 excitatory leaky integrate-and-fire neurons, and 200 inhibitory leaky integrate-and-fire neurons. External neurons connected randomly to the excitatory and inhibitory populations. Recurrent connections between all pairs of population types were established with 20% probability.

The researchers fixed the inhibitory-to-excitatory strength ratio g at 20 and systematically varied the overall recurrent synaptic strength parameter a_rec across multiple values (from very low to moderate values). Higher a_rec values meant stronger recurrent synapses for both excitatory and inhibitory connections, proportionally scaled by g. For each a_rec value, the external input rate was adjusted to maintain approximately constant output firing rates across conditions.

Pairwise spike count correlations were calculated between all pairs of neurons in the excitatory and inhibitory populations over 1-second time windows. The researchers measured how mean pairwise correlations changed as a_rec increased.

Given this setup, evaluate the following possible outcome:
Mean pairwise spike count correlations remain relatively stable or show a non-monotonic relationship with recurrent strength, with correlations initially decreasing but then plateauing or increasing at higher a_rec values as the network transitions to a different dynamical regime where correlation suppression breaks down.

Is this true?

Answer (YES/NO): NO